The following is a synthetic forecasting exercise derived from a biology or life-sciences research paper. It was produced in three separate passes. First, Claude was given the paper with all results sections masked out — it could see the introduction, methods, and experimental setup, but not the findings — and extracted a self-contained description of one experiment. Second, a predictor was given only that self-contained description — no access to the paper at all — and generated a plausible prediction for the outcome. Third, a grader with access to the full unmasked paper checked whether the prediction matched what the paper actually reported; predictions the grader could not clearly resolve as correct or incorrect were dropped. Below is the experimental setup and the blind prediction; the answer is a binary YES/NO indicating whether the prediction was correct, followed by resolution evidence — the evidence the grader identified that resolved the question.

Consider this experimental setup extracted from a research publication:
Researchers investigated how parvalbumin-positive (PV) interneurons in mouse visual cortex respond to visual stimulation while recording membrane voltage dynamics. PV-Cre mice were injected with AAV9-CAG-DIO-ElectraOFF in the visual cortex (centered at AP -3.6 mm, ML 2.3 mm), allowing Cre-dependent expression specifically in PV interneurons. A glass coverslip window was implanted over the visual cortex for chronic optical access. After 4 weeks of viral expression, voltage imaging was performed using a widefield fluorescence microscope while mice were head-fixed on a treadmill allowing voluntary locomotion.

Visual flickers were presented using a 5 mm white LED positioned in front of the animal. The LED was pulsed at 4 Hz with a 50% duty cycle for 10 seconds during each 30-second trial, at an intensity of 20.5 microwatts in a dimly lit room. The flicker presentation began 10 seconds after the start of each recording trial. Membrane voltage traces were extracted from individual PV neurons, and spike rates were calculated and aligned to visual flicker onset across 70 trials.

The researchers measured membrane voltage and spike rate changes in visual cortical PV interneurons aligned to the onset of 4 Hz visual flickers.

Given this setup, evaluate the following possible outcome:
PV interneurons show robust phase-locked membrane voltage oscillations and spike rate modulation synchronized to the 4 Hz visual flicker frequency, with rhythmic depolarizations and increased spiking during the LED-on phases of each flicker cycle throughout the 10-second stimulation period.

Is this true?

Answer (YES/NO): NO